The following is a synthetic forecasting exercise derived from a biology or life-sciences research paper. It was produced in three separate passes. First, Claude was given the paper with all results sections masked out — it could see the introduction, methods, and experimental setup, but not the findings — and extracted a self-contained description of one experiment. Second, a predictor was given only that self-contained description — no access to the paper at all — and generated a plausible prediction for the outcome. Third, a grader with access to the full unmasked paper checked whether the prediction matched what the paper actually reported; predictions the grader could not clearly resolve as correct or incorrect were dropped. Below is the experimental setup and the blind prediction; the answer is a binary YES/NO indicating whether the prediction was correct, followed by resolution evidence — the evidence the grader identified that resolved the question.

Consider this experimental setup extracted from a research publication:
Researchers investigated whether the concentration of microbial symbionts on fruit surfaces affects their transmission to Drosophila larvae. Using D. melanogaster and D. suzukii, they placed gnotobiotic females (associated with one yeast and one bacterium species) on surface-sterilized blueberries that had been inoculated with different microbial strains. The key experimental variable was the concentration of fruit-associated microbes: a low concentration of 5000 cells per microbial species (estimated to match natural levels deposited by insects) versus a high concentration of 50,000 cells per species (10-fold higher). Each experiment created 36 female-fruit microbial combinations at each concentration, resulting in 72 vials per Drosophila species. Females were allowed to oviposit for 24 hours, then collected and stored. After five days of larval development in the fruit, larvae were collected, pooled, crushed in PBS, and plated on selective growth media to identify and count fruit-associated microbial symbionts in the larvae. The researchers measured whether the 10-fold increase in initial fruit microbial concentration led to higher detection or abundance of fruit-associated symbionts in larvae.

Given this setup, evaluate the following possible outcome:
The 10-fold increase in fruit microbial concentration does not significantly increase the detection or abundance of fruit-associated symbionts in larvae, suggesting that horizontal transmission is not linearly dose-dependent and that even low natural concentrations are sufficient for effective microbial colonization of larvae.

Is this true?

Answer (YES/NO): YES